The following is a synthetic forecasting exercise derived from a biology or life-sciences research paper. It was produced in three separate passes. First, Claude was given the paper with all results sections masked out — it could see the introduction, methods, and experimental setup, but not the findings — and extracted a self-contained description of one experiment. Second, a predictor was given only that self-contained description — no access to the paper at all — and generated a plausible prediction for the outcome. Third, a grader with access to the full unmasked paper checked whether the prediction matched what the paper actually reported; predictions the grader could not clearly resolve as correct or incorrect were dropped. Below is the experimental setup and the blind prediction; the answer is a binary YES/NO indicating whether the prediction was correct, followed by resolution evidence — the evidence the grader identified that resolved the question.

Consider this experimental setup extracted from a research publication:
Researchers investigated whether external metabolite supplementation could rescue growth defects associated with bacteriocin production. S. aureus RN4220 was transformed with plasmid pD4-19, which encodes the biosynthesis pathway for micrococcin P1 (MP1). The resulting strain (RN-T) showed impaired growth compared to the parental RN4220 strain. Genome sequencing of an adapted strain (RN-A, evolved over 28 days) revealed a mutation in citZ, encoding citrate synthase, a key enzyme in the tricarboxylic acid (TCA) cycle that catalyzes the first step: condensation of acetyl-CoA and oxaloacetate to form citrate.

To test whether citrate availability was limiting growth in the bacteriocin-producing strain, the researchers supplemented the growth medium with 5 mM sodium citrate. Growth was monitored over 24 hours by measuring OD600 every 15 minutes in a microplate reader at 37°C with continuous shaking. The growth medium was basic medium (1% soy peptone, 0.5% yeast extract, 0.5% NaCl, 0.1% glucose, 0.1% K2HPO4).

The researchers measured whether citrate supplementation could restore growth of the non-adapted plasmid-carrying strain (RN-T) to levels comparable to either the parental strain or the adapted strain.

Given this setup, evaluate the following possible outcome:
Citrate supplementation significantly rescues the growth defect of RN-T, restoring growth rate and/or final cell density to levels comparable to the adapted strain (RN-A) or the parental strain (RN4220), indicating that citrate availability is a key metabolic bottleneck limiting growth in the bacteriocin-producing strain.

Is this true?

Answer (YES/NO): YES